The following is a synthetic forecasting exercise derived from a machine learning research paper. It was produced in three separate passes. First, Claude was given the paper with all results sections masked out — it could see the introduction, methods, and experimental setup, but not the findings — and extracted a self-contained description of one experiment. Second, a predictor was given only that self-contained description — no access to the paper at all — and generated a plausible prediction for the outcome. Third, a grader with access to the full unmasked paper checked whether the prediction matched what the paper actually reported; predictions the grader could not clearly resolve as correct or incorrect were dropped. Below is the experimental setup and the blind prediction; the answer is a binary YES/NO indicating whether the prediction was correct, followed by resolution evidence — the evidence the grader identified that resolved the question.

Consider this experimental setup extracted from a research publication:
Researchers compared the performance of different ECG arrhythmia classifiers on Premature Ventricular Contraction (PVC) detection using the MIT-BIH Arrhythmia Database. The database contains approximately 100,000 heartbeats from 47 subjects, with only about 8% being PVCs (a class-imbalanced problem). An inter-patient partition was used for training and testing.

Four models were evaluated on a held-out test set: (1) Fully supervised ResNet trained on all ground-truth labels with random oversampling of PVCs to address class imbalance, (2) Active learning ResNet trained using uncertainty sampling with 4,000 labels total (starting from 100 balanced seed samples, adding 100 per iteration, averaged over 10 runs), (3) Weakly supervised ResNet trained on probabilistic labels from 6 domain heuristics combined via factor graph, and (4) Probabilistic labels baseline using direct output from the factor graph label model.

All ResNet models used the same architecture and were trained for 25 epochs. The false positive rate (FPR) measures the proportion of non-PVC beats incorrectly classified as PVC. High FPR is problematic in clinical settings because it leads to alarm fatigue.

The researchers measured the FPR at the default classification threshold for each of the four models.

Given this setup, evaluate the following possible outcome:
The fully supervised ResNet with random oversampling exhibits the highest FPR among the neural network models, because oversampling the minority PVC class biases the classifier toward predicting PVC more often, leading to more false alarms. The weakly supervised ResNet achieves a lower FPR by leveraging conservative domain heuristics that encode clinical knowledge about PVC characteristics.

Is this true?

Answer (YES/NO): NO